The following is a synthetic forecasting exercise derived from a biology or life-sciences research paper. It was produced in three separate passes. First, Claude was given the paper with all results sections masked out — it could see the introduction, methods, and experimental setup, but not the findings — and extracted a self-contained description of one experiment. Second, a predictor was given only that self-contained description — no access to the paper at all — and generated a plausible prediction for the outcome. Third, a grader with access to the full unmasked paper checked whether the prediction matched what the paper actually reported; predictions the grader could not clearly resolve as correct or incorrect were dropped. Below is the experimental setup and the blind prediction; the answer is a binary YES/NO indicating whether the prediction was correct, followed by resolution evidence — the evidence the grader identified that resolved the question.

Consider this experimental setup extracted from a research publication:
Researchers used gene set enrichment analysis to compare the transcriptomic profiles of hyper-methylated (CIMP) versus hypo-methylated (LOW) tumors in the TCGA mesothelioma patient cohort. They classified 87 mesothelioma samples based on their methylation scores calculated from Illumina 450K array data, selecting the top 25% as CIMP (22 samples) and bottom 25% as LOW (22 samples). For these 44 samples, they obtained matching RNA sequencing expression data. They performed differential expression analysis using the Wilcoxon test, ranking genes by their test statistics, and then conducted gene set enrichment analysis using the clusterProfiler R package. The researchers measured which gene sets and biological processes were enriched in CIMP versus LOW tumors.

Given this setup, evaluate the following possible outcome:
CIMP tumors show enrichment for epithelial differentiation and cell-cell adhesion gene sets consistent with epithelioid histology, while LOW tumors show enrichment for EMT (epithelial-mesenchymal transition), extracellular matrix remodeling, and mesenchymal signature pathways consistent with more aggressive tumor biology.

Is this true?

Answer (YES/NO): NO